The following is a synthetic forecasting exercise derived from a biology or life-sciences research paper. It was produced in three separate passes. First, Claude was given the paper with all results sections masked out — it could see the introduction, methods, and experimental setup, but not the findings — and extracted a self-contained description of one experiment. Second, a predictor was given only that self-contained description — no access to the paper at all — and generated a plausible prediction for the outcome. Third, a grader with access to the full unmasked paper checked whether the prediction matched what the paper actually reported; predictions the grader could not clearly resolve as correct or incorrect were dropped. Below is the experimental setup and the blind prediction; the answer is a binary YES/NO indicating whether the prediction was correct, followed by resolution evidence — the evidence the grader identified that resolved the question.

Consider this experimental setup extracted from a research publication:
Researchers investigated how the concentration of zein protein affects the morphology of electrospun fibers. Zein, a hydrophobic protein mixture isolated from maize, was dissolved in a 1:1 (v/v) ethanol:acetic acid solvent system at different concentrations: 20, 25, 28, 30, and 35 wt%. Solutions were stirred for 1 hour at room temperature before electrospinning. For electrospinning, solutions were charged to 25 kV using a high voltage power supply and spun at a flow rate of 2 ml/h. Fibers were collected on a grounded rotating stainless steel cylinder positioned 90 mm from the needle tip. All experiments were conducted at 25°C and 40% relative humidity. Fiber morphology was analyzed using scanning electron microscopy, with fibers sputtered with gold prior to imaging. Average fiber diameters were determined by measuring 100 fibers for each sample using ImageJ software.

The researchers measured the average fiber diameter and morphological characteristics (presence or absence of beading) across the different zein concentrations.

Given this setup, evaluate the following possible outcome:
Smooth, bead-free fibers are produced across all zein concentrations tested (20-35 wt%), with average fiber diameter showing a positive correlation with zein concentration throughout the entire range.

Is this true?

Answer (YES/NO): NO